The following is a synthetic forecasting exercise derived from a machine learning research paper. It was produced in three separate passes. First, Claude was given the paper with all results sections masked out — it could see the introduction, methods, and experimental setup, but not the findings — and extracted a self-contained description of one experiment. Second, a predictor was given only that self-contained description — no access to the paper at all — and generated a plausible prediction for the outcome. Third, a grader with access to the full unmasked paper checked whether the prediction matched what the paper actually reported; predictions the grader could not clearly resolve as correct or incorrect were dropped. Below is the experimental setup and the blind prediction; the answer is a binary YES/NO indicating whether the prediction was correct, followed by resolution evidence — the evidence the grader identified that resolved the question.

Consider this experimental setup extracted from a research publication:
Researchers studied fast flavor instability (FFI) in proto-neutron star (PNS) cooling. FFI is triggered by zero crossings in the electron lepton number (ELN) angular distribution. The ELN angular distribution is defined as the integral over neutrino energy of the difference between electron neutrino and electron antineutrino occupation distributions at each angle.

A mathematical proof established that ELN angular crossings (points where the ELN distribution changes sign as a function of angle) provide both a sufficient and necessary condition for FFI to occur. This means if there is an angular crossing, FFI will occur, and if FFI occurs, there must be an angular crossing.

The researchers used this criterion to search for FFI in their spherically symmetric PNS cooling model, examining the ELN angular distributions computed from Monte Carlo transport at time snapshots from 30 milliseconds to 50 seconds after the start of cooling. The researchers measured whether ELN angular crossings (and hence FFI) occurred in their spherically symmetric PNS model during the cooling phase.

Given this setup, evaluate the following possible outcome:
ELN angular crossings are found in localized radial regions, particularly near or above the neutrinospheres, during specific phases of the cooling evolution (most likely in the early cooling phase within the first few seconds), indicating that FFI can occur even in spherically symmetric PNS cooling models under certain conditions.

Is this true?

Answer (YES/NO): NO